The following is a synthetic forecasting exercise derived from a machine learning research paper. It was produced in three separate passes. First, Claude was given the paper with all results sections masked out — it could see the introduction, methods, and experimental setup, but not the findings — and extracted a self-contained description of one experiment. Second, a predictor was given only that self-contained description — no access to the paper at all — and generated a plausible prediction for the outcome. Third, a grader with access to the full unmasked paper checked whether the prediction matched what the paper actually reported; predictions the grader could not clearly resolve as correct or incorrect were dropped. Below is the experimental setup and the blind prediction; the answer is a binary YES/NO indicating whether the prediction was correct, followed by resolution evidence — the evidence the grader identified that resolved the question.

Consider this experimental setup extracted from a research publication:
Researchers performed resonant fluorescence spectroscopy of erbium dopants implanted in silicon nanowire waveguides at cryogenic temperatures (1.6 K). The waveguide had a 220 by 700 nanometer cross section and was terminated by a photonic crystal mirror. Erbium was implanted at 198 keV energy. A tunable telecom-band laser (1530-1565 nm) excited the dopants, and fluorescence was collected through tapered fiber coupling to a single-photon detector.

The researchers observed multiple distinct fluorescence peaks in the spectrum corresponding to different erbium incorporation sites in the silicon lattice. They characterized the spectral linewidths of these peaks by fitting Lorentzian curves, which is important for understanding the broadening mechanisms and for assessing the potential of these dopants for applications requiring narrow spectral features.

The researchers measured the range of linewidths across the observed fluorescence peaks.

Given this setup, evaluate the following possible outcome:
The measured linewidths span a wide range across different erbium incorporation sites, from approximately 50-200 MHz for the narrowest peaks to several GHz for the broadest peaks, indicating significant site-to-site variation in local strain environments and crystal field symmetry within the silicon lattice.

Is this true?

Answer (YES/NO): NO